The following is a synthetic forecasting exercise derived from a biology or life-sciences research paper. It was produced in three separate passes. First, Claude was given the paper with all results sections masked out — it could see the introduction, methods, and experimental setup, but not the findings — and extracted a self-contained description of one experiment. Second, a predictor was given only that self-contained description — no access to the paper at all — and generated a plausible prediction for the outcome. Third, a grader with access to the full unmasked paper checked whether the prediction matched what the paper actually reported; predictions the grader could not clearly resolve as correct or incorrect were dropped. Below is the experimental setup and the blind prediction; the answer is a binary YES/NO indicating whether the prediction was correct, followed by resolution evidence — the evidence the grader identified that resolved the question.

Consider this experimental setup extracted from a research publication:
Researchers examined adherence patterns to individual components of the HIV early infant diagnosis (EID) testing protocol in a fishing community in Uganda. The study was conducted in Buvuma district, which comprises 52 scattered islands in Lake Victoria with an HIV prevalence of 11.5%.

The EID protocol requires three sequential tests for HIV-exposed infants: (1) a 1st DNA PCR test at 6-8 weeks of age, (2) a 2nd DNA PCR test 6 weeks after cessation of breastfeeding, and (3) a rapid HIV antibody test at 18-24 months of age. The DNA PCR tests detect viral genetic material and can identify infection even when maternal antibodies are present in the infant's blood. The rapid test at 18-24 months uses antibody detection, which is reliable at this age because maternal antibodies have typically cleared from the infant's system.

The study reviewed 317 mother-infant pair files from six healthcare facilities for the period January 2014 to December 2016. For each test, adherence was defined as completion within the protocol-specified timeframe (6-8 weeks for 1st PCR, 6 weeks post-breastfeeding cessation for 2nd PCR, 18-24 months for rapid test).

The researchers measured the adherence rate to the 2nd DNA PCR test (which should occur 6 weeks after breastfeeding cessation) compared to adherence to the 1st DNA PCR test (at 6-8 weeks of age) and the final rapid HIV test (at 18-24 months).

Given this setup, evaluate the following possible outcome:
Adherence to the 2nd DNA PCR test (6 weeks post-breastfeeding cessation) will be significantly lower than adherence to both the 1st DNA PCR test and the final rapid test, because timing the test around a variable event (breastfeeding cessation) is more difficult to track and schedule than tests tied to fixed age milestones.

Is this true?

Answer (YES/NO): YES